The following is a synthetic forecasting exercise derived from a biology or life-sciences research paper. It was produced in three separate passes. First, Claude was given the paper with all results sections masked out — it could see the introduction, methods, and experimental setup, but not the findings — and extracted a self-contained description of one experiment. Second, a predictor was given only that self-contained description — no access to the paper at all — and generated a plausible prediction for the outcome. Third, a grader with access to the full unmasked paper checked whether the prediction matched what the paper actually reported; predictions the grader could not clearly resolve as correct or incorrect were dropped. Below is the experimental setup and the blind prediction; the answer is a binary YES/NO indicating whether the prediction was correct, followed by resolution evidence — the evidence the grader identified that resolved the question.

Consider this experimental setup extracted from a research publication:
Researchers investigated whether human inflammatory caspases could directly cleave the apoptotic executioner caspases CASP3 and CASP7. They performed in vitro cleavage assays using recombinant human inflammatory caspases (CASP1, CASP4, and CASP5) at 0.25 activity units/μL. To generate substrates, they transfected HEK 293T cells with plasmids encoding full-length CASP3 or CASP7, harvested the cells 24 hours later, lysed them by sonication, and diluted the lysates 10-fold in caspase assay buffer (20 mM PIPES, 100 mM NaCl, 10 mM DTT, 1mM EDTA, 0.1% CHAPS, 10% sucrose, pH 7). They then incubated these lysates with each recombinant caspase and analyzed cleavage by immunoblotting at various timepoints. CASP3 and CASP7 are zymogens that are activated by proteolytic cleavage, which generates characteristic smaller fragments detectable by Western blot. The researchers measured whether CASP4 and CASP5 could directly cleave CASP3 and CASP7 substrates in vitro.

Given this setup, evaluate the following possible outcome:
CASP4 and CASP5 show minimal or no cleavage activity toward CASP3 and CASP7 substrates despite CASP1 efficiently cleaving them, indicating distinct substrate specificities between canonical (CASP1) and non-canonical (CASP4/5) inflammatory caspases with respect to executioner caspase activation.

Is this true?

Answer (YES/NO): NO